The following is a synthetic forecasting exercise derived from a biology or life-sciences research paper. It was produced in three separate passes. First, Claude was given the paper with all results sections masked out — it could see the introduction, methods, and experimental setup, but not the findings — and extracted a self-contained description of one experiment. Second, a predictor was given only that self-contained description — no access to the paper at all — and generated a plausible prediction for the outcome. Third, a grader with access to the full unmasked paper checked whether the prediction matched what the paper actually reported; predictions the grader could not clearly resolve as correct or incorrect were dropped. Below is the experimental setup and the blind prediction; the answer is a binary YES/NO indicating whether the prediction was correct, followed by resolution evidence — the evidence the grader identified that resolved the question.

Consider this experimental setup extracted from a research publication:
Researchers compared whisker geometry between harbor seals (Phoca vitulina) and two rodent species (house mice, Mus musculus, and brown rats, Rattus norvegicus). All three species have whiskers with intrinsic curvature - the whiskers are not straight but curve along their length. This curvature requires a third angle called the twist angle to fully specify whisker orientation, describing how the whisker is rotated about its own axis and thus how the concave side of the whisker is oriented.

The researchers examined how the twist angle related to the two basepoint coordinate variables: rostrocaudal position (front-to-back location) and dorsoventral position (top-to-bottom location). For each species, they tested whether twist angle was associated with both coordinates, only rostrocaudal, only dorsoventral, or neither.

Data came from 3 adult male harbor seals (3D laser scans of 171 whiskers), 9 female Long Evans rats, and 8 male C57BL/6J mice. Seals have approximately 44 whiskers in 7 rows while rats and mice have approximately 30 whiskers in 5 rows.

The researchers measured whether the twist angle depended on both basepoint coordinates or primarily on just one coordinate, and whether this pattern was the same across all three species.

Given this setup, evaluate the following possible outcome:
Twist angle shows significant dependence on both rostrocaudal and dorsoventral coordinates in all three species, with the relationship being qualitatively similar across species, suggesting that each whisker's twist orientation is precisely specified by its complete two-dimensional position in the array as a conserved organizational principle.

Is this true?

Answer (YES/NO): NO